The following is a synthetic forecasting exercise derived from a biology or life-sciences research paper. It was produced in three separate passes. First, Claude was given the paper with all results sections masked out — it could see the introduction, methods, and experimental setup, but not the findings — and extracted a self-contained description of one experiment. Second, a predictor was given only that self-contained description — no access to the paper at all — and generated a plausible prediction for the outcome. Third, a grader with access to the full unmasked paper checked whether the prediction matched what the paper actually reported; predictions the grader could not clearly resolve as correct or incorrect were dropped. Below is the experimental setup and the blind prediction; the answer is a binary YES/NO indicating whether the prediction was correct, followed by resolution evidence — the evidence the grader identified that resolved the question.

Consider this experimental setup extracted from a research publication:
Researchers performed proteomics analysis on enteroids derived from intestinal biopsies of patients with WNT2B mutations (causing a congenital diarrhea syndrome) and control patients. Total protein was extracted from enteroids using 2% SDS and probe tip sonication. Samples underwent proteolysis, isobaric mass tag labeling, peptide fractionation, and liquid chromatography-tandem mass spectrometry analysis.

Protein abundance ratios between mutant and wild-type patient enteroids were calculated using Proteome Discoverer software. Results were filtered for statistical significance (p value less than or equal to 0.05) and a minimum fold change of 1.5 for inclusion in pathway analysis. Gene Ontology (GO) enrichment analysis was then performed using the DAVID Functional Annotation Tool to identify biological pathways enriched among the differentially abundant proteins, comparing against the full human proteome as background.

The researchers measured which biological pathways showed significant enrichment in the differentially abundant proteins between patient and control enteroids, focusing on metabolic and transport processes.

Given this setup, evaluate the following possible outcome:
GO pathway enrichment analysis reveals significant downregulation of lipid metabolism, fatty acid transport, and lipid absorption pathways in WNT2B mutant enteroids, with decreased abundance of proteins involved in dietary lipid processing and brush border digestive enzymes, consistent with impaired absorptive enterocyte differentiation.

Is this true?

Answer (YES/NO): NO